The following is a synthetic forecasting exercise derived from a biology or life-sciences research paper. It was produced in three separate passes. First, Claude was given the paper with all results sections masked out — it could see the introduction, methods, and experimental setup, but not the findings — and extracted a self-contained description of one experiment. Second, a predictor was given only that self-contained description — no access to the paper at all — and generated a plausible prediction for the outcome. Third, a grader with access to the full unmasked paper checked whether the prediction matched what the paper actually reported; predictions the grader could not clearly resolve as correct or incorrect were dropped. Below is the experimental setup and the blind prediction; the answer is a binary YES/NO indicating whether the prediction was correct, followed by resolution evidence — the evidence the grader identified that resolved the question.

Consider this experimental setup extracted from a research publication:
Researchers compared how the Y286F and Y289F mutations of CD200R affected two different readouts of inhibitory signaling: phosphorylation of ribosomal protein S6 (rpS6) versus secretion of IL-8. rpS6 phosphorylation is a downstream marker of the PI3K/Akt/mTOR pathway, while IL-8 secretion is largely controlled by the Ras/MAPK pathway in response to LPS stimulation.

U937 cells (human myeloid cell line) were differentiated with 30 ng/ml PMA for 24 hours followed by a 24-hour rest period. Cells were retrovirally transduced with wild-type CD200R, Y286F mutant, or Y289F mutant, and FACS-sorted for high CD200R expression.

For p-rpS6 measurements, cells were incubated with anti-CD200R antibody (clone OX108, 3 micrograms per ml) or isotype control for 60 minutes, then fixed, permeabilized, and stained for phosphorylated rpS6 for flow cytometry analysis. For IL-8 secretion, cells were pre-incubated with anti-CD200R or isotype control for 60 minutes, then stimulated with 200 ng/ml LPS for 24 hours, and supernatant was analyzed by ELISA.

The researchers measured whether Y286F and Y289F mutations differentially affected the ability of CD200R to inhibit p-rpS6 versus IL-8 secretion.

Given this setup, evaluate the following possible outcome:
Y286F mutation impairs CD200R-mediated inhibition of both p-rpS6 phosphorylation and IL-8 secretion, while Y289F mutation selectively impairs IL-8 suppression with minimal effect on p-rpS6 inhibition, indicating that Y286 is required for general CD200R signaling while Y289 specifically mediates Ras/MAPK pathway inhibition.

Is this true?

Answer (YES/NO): NO